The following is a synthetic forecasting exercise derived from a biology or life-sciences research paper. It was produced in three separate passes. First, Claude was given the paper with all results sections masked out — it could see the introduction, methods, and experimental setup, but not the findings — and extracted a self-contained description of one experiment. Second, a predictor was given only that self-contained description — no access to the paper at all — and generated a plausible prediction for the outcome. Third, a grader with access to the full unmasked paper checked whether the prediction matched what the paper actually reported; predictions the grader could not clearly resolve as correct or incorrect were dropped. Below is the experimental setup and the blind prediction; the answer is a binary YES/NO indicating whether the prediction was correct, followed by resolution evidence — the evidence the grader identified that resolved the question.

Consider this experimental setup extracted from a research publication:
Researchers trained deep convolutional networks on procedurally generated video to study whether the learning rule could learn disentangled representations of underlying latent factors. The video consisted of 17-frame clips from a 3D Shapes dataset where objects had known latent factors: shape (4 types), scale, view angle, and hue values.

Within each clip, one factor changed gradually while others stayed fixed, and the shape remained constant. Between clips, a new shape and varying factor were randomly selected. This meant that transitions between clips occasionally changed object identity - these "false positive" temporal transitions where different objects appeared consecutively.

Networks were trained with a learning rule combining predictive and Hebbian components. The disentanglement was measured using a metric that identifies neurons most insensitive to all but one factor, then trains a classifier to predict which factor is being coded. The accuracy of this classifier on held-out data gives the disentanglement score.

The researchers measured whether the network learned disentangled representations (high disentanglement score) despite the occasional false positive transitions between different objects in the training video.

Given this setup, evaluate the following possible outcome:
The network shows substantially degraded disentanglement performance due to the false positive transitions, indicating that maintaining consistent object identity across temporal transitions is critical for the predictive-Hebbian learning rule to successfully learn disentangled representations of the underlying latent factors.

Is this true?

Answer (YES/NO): NO